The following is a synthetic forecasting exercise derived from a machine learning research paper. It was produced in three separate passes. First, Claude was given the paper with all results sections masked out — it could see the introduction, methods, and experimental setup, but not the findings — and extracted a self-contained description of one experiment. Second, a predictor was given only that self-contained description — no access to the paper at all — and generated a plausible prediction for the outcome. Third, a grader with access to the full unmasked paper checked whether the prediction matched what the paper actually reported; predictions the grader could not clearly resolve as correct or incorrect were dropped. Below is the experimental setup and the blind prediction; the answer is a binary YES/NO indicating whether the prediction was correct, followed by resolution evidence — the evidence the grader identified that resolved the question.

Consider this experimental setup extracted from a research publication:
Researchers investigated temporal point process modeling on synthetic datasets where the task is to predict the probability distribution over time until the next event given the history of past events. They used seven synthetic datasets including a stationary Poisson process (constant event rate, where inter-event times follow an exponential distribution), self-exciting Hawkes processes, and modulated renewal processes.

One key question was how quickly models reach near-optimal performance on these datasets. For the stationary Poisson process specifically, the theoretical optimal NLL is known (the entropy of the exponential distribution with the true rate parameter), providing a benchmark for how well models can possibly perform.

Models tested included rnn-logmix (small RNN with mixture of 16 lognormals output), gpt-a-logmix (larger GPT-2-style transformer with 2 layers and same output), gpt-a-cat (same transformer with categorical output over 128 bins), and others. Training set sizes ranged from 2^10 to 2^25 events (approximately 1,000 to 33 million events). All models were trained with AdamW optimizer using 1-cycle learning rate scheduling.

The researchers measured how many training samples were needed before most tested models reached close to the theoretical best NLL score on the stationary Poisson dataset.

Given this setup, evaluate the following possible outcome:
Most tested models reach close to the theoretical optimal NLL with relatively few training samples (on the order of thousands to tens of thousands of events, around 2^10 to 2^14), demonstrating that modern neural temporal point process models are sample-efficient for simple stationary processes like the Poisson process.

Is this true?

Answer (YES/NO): YES